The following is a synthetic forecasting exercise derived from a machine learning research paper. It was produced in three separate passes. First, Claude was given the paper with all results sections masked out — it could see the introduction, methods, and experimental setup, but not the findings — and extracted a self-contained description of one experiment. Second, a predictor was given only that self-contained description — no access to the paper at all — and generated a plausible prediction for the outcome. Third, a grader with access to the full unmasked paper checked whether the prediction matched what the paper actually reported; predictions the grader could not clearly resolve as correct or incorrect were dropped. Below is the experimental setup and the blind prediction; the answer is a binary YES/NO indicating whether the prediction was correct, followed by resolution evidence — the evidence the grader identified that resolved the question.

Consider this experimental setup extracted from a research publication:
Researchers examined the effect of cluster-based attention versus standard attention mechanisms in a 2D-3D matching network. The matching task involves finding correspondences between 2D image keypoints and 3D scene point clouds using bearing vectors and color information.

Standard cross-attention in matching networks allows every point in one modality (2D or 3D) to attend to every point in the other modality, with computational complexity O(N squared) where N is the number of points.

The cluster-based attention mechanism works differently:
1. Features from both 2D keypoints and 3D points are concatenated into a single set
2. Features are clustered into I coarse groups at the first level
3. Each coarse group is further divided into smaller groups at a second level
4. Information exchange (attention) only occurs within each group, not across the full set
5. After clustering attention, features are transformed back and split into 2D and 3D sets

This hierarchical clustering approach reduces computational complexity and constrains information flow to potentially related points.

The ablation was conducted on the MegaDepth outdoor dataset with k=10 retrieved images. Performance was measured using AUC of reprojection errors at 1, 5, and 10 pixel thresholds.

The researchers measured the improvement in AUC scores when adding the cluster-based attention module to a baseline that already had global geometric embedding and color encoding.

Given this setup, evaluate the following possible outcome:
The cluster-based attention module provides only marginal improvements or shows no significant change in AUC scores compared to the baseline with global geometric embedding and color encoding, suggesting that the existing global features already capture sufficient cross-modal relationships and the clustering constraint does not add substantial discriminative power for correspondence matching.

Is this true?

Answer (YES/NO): NO